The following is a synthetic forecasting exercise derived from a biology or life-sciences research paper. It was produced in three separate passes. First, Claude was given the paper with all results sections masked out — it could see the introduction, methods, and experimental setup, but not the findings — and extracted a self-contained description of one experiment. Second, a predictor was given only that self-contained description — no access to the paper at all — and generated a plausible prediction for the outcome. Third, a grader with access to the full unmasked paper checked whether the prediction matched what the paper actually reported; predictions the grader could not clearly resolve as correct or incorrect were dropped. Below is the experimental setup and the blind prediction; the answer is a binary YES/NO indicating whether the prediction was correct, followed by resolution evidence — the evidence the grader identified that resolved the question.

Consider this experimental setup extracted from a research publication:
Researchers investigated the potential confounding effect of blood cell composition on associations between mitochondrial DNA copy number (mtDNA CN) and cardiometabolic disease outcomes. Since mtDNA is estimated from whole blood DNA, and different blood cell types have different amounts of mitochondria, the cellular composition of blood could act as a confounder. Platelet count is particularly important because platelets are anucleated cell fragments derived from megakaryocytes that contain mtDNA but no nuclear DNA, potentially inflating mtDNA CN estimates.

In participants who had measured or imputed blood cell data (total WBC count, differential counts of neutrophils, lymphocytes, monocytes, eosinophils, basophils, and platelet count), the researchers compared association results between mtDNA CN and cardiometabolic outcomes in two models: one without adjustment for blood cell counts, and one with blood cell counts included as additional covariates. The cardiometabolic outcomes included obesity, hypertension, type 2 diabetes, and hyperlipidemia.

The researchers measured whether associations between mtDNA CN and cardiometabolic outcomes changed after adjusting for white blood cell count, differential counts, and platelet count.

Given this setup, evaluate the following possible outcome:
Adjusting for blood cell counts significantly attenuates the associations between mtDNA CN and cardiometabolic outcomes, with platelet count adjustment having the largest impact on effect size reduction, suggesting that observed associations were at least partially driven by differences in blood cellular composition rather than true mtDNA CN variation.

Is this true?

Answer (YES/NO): NO